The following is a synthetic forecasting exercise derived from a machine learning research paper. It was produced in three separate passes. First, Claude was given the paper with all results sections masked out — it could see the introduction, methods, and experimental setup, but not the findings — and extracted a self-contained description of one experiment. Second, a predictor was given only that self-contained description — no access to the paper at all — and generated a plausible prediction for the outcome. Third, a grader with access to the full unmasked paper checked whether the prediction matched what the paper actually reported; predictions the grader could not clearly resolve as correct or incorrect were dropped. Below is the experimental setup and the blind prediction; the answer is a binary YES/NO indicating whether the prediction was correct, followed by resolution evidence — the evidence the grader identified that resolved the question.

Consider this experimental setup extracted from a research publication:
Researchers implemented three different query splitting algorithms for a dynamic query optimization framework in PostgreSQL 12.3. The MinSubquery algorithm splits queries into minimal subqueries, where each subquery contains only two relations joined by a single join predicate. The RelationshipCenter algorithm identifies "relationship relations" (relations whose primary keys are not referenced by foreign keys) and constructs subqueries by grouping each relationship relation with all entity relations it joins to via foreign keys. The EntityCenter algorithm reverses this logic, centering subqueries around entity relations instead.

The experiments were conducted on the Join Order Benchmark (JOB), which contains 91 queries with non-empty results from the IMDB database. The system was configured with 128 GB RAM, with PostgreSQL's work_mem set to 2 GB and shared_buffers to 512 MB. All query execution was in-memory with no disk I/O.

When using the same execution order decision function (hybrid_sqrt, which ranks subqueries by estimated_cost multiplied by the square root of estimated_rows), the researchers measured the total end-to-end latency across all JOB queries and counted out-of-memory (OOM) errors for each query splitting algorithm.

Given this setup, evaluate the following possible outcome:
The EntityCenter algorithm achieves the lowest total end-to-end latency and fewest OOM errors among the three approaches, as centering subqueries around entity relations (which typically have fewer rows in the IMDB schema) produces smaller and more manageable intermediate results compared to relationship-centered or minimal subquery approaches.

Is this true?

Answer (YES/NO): NO